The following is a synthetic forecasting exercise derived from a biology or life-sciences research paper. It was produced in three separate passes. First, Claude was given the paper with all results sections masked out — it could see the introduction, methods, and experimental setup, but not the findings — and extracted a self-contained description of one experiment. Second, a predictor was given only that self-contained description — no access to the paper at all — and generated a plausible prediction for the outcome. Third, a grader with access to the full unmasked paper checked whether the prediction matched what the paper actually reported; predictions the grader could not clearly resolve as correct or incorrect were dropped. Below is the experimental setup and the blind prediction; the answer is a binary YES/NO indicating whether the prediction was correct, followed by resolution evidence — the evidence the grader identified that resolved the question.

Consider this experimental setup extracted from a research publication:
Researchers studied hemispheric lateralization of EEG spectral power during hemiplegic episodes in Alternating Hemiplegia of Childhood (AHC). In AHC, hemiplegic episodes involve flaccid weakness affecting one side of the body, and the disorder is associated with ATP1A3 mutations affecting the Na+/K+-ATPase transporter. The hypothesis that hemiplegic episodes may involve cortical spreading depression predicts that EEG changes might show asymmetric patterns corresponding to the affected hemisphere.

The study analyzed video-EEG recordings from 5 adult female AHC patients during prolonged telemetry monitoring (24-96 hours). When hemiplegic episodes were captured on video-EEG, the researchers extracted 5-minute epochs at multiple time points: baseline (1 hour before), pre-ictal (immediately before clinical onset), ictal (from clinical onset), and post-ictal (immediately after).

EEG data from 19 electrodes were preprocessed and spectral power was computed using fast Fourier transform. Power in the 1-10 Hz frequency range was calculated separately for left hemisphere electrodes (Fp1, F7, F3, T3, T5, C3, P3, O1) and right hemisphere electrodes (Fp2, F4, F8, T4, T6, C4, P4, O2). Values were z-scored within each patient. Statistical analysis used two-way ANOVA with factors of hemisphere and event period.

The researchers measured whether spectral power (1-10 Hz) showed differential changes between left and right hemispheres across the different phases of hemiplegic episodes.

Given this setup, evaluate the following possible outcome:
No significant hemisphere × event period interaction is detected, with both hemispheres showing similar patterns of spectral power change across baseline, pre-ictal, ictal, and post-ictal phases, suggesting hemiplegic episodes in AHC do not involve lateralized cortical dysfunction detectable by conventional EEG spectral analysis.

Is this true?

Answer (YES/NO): NO